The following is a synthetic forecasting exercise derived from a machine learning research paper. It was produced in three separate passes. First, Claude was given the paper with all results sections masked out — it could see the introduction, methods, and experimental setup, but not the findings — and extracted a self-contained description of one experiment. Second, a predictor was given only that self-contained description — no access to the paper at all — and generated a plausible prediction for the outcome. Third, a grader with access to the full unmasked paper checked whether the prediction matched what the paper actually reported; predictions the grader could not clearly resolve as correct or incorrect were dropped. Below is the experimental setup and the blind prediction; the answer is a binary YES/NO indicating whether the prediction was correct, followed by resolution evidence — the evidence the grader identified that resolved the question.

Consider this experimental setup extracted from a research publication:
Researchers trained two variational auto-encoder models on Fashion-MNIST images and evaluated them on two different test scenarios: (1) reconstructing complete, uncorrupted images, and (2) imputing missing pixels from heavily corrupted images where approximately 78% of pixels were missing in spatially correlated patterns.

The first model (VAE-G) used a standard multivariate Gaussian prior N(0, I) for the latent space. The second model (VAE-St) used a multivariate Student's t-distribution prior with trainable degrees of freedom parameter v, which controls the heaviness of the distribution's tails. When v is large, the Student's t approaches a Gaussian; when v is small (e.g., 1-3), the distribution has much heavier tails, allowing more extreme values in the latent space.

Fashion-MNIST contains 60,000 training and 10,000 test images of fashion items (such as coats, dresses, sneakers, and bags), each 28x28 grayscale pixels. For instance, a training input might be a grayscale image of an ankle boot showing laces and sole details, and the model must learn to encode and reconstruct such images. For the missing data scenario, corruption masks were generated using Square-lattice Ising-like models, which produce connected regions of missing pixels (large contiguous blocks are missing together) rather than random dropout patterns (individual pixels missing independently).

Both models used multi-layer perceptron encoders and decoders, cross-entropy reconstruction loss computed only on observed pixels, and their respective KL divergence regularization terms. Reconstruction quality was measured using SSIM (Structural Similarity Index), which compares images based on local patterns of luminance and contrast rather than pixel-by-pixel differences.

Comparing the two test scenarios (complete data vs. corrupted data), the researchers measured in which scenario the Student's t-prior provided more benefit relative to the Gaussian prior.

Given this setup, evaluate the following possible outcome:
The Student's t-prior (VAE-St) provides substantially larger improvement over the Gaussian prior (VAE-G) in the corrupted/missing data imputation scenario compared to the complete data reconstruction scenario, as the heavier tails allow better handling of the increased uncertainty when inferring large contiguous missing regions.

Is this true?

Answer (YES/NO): YES